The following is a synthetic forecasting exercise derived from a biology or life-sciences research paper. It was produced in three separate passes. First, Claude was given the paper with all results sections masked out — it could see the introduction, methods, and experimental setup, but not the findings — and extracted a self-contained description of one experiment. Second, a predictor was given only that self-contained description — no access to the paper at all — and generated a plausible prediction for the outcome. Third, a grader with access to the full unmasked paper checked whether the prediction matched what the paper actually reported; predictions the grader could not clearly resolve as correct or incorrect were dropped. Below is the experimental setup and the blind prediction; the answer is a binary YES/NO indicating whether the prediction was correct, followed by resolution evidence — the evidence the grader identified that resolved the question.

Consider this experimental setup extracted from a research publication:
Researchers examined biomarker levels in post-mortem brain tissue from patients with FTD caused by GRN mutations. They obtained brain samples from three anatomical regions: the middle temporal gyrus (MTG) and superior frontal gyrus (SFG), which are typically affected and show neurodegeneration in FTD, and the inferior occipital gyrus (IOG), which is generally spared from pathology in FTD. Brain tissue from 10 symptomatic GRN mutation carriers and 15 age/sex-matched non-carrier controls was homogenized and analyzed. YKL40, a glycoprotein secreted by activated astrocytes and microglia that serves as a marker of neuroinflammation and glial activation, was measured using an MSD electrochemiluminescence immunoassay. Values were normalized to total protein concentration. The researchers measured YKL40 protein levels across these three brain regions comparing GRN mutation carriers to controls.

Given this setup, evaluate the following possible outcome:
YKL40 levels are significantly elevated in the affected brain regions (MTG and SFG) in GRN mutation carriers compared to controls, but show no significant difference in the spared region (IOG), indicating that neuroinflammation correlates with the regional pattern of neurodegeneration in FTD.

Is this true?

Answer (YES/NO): NO